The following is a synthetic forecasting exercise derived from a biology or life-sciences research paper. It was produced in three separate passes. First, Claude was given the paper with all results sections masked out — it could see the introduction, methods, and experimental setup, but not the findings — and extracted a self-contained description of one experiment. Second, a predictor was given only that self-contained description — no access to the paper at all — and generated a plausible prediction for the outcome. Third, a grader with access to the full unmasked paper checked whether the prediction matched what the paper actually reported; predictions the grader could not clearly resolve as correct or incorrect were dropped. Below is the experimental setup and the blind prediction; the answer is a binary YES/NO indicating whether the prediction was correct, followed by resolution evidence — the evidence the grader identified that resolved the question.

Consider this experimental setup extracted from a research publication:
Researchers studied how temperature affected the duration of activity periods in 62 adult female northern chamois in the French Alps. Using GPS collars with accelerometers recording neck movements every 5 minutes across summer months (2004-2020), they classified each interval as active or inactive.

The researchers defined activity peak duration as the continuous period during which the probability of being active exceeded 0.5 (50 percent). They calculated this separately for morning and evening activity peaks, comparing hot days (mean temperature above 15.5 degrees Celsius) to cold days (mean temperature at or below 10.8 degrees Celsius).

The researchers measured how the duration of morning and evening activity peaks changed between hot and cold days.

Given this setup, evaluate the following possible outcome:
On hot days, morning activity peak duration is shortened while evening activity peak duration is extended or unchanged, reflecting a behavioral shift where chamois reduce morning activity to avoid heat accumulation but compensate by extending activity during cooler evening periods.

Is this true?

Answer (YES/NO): NO